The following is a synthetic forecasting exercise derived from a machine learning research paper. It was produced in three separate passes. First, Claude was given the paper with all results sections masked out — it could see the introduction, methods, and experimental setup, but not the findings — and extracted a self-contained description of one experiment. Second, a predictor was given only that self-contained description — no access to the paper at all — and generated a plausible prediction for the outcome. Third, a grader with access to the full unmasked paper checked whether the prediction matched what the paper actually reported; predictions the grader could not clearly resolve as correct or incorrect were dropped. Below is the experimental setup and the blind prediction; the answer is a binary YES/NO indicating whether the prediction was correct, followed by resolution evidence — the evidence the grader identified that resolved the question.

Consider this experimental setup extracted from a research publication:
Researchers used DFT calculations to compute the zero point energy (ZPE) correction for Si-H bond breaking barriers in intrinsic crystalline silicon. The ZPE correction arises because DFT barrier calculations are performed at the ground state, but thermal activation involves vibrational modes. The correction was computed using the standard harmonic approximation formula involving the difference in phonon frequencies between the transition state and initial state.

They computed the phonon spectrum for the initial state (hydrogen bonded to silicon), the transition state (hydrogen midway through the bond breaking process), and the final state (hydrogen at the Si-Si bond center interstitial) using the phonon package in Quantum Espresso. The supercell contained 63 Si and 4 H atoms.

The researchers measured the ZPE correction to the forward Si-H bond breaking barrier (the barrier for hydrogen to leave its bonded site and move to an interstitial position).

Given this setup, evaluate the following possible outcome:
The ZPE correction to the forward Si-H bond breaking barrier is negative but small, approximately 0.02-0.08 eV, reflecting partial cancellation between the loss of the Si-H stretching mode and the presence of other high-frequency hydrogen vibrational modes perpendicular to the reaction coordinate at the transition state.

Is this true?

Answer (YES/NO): NO